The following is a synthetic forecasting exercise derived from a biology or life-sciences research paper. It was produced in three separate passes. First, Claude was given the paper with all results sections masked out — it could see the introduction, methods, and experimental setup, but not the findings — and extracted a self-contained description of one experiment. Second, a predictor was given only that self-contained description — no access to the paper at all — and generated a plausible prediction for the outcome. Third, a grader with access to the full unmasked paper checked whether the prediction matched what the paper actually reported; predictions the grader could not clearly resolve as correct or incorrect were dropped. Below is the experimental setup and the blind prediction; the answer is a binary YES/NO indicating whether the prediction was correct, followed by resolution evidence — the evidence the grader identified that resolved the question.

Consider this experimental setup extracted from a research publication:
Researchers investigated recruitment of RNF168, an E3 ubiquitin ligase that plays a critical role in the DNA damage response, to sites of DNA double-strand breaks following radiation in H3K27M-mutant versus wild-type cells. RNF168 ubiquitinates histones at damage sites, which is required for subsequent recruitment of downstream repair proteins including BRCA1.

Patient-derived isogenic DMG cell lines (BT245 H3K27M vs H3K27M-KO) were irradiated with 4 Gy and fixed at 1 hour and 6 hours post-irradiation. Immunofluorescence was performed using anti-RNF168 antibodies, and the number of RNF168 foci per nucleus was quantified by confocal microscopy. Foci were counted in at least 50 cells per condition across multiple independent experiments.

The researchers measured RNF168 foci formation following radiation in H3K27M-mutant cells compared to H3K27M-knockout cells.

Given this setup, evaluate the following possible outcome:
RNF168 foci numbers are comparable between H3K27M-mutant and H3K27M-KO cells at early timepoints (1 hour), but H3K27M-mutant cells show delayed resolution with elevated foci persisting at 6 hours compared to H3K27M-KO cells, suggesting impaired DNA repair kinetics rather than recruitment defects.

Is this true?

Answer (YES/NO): NO